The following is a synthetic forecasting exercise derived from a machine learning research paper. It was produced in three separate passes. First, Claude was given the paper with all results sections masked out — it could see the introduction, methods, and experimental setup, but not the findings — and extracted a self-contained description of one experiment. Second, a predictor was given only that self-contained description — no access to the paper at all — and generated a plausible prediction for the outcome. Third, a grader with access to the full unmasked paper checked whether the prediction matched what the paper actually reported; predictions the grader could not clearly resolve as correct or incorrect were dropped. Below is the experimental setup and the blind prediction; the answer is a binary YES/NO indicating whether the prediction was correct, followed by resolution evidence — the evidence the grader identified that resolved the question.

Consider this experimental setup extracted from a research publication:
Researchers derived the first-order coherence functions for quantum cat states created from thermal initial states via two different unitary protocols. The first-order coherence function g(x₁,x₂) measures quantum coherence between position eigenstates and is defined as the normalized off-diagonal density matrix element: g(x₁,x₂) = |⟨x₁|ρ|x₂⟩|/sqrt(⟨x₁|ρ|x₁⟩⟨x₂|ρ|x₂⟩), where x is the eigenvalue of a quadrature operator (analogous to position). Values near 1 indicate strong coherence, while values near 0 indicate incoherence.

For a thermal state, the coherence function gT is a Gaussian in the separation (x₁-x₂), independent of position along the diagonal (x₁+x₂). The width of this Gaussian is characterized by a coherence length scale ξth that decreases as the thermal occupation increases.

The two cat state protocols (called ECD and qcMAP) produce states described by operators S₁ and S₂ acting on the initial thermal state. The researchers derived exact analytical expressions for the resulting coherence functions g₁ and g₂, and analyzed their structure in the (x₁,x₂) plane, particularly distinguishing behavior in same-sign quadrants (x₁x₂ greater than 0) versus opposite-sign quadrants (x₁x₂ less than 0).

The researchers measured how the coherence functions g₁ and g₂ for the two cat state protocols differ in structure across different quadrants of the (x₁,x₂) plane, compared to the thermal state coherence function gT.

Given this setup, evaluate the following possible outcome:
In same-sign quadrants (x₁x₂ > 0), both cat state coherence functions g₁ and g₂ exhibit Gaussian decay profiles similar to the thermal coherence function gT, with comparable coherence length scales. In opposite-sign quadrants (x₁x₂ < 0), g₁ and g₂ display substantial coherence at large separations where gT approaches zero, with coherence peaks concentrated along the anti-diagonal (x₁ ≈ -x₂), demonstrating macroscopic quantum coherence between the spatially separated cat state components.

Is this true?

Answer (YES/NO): NO